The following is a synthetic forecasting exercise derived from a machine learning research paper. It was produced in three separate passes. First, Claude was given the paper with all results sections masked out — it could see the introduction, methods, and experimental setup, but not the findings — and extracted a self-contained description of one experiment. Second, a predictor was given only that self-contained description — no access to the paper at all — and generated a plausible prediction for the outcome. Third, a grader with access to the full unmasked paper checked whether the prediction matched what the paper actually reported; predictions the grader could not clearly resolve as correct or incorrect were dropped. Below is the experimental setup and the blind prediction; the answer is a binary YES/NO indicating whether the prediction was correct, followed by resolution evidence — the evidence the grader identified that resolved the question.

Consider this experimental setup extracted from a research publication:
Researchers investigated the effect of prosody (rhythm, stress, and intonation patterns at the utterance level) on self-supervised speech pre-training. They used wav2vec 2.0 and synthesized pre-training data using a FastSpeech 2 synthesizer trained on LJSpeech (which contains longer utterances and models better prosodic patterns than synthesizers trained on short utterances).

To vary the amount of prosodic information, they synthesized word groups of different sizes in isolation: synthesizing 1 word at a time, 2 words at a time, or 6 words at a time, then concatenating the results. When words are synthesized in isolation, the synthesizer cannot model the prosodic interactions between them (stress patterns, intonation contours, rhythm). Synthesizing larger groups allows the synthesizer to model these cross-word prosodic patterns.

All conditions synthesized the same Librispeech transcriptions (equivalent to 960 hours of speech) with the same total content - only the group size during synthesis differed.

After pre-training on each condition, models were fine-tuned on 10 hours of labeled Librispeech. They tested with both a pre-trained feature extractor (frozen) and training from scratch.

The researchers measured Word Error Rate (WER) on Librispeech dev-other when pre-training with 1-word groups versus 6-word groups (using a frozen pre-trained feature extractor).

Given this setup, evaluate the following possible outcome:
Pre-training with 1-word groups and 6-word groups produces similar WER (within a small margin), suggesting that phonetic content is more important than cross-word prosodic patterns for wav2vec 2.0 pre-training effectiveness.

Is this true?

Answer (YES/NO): NO